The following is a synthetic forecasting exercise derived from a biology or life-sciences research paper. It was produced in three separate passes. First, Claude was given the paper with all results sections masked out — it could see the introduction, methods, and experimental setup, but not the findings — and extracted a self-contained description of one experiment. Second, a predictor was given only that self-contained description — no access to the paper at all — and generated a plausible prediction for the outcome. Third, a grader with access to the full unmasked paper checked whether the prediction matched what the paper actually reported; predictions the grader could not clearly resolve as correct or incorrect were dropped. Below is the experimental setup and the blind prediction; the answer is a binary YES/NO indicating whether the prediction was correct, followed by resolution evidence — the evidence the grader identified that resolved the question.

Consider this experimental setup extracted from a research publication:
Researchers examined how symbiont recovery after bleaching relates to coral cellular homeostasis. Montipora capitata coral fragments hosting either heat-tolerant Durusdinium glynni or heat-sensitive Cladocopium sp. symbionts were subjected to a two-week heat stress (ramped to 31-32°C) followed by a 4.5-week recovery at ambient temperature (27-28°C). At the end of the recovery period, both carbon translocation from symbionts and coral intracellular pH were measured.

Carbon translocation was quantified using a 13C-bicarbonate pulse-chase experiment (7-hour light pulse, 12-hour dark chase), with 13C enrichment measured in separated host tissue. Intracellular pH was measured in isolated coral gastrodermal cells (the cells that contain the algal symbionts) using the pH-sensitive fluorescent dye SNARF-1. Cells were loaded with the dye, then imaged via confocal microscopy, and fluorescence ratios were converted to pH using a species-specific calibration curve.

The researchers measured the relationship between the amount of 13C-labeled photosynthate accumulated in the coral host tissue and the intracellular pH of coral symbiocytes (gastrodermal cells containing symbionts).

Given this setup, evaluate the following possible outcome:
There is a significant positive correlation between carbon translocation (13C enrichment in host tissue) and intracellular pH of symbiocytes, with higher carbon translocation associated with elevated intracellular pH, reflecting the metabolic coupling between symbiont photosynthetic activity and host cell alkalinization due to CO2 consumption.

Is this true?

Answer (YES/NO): NO